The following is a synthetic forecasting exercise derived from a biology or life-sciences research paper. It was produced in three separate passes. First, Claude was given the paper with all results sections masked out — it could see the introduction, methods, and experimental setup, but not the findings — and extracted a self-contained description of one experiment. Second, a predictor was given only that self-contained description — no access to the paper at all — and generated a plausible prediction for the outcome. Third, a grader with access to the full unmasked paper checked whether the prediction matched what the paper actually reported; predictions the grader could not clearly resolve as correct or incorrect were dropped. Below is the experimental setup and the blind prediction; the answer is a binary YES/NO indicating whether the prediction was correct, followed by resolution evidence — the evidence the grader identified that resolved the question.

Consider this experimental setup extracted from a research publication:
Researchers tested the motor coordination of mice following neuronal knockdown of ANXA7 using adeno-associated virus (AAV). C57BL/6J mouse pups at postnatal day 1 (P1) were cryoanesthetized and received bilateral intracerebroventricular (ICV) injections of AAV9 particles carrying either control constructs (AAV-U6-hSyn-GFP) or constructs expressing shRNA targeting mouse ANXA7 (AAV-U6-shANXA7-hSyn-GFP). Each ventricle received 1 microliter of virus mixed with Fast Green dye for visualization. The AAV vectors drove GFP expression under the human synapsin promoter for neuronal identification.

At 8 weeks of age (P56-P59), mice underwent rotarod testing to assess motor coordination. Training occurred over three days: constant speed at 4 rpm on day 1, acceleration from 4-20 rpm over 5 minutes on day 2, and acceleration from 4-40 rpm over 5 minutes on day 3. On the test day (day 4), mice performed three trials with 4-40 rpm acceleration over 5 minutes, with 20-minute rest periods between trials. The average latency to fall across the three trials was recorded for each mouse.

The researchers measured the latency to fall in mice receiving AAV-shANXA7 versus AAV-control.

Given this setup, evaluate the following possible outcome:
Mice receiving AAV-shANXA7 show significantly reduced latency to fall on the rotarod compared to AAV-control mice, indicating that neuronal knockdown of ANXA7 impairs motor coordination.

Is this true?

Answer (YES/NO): YES